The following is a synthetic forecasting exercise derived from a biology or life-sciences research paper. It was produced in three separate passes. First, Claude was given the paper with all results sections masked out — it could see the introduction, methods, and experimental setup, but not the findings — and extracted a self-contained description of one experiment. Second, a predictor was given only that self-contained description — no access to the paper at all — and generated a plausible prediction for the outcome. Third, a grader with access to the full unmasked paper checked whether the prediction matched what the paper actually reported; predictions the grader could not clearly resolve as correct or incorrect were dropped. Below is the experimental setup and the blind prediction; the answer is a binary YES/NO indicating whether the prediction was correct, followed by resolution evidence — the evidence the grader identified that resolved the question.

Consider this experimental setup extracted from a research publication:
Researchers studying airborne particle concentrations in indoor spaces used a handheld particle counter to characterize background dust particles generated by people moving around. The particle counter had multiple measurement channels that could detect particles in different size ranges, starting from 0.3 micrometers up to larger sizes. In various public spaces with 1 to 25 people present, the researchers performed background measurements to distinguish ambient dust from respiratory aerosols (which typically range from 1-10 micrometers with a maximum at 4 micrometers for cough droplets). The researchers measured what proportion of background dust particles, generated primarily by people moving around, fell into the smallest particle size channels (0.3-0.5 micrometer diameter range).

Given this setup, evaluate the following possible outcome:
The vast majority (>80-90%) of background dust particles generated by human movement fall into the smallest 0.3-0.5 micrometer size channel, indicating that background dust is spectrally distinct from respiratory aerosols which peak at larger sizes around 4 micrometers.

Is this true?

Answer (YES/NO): YES